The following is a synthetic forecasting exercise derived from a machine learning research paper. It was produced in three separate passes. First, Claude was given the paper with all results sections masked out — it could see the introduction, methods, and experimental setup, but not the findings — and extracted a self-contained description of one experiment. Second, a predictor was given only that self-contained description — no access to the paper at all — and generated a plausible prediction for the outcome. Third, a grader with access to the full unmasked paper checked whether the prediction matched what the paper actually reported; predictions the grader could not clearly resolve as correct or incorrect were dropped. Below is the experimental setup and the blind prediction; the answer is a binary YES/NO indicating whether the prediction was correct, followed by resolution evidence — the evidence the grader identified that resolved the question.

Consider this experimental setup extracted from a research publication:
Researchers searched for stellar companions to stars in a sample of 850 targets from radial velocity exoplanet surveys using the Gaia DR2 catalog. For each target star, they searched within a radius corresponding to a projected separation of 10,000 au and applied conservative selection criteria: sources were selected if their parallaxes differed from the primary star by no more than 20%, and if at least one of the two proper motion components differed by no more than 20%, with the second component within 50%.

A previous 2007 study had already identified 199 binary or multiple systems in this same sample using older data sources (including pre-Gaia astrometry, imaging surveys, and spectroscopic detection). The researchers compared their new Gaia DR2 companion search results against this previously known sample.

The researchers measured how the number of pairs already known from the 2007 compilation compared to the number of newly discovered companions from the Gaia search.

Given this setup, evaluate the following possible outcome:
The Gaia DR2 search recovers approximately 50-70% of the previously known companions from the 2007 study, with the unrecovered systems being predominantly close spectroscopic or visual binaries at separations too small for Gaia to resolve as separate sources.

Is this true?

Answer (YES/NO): NO